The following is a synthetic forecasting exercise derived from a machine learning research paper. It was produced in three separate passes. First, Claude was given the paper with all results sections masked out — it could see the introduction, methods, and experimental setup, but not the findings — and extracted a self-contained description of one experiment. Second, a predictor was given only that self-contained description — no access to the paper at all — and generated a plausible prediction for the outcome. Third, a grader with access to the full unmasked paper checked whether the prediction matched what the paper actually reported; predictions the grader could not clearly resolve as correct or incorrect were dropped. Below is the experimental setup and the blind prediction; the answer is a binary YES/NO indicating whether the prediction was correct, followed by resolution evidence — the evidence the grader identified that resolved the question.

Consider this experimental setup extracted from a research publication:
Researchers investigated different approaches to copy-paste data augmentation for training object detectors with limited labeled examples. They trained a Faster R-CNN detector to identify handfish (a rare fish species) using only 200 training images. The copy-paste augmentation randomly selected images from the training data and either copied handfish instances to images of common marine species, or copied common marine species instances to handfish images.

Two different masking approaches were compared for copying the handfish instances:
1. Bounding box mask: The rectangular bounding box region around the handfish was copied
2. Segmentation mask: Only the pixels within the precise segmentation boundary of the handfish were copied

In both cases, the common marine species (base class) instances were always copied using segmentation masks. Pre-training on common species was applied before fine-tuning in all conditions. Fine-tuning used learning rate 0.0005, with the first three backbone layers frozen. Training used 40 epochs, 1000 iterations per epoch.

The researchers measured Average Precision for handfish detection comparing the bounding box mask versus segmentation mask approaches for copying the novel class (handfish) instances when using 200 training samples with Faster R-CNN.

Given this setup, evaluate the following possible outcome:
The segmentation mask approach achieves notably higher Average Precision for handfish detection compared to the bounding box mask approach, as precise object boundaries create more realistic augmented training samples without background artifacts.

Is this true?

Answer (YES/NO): NO